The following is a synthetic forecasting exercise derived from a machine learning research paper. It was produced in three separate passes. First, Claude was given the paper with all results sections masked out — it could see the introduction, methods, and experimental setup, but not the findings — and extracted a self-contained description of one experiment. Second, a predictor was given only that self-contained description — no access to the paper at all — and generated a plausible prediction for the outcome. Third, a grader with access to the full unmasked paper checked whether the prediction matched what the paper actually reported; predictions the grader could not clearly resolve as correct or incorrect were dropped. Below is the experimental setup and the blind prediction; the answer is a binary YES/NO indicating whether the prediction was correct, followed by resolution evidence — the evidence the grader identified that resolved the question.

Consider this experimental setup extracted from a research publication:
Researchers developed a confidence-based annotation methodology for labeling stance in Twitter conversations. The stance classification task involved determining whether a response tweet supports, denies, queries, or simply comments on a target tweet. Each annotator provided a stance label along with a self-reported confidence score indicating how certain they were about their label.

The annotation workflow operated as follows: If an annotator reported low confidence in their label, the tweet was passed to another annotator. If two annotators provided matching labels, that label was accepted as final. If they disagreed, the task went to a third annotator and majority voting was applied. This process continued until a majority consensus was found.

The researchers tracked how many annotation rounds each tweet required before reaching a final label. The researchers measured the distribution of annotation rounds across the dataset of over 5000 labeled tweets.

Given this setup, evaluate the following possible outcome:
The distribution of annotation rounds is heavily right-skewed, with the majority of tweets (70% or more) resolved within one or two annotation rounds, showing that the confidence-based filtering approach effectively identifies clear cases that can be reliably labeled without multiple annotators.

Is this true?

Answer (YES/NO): YES